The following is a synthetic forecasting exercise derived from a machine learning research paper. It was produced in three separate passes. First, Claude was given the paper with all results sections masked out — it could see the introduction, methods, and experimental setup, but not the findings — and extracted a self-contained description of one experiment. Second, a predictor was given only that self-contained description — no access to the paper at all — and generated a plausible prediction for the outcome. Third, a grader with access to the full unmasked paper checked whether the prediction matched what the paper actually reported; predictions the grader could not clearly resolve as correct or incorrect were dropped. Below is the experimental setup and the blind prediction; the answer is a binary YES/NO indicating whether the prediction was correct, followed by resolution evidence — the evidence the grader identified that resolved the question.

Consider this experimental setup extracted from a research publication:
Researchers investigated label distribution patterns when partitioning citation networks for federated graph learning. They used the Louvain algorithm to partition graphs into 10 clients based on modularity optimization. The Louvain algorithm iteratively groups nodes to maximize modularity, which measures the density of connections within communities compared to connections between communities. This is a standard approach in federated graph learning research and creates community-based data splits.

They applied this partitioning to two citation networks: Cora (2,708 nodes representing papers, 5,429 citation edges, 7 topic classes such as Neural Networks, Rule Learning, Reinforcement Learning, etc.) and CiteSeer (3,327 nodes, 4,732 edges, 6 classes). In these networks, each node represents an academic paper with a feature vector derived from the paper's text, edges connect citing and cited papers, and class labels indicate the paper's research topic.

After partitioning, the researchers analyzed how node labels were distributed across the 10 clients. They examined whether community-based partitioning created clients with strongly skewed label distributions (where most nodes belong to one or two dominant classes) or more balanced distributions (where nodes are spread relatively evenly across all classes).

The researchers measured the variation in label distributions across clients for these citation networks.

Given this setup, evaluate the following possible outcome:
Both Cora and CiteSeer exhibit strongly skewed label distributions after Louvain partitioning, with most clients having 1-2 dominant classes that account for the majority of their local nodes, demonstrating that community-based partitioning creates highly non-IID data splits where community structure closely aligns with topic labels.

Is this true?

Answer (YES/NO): NO